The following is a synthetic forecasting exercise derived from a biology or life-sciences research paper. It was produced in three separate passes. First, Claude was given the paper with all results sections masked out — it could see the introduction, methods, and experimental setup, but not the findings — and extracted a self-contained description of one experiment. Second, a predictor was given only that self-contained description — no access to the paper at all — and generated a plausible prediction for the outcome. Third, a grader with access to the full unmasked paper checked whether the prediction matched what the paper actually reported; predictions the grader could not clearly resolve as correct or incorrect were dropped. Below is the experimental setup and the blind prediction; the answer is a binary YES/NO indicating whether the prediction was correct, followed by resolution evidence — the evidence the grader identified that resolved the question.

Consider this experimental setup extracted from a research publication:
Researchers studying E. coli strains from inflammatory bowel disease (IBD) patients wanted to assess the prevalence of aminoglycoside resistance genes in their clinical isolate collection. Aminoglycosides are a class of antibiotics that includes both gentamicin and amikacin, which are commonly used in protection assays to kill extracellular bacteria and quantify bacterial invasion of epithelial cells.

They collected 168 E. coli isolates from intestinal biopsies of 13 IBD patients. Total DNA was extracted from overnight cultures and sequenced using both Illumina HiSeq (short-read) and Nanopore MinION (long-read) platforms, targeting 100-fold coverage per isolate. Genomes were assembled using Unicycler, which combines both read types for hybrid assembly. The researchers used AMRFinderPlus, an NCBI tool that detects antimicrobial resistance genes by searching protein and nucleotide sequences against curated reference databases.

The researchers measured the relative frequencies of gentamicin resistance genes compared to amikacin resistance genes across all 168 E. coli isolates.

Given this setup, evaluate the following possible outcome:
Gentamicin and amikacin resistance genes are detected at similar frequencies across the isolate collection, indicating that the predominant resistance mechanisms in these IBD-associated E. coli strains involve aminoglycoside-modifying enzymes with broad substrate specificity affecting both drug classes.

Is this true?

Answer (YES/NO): NO